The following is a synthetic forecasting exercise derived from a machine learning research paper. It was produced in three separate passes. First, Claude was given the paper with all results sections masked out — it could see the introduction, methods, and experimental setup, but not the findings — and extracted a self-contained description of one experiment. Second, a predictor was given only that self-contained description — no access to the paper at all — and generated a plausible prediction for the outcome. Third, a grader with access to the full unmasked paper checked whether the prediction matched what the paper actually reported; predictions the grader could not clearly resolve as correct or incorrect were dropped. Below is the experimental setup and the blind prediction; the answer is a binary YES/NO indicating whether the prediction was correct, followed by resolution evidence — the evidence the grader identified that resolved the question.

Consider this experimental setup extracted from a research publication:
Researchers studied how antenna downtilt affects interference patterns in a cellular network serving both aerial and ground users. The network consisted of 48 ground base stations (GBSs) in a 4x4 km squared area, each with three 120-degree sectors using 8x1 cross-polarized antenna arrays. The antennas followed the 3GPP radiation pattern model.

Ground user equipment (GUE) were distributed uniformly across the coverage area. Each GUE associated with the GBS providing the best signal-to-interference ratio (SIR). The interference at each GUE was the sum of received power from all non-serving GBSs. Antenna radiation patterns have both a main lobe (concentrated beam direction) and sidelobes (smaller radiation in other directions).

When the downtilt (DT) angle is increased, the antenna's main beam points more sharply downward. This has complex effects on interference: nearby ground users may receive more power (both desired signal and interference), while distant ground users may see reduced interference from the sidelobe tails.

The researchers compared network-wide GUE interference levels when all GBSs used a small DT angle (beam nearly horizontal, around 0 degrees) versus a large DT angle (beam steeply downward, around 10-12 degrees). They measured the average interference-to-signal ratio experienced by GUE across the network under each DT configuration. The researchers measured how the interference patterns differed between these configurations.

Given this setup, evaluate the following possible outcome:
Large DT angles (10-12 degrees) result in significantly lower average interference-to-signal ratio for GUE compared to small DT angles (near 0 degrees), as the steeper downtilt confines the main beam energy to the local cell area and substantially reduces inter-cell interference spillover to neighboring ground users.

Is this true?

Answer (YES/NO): YES